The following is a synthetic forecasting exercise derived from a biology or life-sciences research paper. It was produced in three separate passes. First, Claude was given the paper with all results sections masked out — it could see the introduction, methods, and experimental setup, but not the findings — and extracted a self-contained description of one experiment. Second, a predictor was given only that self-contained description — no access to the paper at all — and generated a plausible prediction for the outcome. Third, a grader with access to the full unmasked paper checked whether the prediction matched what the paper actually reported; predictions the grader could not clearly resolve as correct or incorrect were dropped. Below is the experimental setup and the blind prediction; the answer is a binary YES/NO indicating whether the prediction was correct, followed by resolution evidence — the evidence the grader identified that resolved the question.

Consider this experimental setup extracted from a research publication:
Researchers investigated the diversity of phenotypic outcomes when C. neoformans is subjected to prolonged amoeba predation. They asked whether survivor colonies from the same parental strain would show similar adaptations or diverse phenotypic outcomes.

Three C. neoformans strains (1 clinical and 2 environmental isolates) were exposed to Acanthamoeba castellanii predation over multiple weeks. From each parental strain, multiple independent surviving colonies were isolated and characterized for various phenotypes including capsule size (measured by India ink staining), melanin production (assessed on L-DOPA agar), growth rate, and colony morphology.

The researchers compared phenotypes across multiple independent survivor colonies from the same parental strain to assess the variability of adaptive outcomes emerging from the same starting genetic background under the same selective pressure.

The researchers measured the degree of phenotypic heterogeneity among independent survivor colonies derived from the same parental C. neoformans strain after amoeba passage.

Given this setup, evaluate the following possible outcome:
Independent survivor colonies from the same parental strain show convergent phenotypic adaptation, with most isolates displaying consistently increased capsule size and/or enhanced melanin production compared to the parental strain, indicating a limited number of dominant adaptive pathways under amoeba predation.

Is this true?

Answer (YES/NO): NO